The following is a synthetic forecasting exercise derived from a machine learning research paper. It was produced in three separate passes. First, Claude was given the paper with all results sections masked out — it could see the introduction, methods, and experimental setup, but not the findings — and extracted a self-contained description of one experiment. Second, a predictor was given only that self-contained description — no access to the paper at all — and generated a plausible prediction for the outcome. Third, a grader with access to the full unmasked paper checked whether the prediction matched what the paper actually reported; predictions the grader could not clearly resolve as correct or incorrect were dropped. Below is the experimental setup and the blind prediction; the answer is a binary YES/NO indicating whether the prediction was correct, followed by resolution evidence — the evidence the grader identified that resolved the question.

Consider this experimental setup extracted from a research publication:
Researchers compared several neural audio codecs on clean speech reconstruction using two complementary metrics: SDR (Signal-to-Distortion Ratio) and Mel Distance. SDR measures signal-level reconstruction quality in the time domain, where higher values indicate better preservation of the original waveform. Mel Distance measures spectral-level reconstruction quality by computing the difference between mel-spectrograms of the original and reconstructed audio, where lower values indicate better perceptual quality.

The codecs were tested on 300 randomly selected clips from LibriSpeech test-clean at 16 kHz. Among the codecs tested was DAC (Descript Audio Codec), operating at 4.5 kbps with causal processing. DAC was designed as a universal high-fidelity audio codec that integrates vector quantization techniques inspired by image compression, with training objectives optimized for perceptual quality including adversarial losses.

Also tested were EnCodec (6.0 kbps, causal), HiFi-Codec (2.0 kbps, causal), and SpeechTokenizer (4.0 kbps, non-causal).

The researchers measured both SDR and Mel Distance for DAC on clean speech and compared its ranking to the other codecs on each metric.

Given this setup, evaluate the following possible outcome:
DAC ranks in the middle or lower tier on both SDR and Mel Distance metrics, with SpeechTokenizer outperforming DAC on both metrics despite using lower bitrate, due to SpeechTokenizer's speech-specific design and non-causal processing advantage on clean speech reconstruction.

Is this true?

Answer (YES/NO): NO